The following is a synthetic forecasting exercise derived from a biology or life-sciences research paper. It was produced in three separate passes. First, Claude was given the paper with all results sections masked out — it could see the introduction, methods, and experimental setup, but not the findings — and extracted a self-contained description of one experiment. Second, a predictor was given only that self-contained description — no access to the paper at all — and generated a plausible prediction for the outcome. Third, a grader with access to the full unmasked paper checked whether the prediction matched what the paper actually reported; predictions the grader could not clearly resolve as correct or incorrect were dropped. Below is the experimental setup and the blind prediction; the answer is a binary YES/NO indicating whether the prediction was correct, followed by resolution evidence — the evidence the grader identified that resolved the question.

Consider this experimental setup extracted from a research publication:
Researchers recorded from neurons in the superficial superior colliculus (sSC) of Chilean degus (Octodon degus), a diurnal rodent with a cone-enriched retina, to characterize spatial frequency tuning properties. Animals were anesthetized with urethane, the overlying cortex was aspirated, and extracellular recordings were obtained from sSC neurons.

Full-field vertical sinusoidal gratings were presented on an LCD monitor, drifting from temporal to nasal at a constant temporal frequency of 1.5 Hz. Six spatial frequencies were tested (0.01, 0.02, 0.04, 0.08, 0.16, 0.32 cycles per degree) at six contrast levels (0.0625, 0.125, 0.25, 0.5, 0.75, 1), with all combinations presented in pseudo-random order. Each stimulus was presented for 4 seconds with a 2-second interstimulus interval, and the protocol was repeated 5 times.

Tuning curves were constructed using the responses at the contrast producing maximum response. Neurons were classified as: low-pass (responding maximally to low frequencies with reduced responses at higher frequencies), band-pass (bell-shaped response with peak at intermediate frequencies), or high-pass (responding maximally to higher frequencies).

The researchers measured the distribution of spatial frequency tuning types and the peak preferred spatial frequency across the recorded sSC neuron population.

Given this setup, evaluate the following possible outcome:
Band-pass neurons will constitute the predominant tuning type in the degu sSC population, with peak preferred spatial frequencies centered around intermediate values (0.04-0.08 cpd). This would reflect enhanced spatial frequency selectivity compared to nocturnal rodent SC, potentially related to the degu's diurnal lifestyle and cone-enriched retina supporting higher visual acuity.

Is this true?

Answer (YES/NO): YES